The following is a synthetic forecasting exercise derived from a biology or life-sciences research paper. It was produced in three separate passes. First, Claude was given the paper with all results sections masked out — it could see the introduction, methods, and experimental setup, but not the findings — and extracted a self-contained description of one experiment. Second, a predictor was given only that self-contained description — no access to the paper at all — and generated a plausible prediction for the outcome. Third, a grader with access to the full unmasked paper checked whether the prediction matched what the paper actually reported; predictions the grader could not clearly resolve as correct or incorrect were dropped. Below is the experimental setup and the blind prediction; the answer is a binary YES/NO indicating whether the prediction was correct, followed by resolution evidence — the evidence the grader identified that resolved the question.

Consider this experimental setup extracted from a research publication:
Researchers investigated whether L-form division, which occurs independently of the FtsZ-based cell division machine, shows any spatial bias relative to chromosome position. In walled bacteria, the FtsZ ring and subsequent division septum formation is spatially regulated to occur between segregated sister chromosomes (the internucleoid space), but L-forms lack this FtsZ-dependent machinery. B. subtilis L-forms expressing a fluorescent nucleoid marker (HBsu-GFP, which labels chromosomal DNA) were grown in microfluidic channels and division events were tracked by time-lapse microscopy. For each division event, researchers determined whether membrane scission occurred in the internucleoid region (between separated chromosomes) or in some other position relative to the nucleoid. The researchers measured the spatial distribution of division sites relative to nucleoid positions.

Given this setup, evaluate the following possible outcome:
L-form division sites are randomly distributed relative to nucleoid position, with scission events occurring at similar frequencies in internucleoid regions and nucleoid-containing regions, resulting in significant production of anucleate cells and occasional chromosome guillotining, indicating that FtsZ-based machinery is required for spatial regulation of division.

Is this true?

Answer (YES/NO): NO